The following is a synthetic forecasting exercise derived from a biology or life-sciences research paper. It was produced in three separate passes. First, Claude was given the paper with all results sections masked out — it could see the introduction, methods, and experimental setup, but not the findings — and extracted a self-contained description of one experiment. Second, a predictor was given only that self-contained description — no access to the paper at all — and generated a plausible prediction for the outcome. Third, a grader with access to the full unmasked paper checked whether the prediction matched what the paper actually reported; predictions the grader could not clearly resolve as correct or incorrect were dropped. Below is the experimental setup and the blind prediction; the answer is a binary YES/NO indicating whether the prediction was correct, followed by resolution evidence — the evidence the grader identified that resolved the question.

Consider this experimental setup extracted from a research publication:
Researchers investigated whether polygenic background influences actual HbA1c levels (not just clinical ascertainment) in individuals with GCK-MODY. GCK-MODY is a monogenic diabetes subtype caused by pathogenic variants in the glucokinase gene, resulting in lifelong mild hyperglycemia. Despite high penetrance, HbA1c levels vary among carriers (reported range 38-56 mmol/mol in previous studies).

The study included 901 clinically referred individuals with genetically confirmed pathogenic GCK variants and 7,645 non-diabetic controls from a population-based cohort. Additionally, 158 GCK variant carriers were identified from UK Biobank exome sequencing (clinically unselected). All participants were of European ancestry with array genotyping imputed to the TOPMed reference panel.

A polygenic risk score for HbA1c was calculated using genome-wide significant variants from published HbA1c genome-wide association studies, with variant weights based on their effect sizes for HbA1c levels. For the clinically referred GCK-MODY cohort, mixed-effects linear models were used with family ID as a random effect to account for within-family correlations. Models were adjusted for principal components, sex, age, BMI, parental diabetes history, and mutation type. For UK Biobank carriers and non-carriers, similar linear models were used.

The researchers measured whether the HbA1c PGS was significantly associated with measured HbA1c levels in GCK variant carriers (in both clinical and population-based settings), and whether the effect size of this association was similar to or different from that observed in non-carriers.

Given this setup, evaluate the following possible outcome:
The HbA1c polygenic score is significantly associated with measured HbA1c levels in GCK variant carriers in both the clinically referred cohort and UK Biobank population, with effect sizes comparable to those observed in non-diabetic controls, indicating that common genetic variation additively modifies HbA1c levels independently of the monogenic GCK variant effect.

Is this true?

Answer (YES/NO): YES